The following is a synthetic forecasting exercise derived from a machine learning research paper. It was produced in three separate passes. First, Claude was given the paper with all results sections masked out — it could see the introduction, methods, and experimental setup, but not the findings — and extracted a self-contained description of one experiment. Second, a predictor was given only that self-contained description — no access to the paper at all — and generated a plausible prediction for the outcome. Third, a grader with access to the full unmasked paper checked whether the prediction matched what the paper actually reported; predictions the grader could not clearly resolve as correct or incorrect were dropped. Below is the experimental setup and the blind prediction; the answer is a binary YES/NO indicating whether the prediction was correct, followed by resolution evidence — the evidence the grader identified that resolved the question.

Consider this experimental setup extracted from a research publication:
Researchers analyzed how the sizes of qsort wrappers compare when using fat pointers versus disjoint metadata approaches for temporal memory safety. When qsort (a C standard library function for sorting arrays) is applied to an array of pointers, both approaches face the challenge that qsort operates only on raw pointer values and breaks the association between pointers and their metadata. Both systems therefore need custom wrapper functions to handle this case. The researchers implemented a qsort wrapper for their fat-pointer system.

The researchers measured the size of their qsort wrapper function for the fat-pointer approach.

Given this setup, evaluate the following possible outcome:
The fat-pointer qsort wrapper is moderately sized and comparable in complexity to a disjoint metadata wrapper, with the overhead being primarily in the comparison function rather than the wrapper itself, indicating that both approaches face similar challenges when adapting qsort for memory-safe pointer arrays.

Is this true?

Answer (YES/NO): NO